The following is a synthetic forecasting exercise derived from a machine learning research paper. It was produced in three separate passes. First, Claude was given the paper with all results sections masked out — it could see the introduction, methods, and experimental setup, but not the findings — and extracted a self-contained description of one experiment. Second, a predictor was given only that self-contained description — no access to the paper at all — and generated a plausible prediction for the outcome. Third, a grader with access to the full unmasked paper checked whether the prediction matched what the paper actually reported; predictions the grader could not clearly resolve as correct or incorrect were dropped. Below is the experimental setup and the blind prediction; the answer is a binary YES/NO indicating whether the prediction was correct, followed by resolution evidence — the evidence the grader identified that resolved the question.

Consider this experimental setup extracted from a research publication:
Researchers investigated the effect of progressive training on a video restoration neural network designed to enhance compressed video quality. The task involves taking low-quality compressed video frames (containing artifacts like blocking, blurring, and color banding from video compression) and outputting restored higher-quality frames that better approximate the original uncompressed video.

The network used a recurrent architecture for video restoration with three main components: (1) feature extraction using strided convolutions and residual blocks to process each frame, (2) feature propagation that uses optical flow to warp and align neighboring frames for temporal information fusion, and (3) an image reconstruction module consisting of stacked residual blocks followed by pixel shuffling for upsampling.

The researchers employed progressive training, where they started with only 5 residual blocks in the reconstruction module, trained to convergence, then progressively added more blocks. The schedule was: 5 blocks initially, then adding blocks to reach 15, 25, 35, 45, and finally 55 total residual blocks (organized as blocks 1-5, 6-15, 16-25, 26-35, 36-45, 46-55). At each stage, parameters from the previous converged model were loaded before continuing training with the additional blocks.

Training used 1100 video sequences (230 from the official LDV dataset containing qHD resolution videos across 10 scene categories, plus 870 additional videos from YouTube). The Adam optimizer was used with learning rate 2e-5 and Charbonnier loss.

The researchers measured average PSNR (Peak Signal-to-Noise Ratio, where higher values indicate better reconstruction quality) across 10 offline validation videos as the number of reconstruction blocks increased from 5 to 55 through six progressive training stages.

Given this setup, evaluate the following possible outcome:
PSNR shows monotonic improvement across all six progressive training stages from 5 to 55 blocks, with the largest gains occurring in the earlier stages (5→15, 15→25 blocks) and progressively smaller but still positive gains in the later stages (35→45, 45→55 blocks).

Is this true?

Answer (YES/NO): NO